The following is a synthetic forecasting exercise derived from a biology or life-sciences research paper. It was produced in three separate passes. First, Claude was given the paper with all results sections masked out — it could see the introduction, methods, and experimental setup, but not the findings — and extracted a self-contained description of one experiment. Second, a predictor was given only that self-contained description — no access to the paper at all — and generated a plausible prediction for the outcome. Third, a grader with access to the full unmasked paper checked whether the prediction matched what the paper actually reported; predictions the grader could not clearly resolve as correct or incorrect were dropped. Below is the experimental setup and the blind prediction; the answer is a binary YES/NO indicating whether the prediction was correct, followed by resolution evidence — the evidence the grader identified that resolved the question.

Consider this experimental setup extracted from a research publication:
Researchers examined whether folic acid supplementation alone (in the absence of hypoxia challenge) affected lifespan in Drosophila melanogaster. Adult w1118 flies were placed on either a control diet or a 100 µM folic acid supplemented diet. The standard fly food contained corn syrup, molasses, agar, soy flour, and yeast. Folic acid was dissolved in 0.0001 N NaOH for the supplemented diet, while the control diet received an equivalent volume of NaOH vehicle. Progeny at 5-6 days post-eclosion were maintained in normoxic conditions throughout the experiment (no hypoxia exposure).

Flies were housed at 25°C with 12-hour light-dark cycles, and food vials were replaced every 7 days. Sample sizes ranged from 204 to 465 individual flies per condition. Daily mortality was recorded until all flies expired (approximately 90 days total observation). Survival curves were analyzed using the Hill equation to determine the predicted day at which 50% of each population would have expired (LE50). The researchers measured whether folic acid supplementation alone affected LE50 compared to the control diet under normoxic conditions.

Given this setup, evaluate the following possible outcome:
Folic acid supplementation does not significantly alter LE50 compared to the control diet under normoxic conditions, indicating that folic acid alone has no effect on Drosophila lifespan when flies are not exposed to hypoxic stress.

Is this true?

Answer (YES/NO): YES